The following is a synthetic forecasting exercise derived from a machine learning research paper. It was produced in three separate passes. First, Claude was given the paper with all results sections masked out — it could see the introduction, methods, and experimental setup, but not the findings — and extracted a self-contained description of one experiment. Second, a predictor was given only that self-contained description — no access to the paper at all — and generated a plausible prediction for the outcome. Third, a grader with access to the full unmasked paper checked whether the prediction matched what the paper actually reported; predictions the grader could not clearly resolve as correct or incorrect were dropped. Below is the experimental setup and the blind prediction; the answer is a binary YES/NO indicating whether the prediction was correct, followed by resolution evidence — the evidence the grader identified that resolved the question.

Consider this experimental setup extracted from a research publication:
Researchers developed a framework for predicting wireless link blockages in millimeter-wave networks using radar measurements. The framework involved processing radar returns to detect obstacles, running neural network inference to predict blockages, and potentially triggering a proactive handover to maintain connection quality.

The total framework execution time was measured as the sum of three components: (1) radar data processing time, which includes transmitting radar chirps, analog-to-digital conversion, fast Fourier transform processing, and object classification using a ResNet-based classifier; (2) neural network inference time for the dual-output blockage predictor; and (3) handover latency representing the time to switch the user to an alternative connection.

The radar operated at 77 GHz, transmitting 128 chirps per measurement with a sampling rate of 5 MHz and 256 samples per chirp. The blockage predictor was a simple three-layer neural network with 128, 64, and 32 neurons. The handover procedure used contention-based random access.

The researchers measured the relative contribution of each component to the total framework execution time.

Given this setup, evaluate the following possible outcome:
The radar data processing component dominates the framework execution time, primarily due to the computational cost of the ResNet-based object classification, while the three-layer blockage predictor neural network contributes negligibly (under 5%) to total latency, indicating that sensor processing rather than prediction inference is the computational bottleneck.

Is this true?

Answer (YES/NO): NO